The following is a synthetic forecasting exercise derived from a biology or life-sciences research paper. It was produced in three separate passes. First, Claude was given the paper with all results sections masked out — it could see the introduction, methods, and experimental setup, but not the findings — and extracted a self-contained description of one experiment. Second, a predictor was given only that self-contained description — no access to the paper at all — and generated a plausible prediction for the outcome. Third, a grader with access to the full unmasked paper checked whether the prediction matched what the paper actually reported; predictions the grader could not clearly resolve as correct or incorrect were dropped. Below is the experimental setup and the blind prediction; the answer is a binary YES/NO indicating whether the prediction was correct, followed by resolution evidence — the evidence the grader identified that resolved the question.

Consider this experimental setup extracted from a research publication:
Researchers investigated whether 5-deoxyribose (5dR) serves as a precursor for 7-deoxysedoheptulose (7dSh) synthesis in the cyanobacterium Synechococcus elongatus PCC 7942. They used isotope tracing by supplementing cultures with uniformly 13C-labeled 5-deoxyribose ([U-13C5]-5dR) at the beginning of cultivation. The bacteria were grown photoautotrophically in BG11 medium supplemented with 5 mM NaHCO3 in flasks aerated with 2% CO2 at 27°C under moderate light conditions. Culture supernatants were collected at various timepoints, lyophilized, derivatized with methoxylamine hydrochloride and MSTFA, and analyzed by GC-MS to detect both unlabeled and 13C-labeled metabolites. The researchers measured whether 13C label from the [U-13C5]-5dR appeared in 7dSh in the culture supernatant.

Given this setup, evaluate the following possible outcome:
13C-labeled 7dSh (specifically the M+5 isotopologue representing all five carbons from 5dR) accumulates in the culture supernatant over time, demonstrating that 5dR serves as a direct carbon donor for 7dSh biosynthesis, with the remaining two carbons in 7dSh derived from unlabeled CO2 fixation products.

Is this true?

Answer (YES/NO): YES